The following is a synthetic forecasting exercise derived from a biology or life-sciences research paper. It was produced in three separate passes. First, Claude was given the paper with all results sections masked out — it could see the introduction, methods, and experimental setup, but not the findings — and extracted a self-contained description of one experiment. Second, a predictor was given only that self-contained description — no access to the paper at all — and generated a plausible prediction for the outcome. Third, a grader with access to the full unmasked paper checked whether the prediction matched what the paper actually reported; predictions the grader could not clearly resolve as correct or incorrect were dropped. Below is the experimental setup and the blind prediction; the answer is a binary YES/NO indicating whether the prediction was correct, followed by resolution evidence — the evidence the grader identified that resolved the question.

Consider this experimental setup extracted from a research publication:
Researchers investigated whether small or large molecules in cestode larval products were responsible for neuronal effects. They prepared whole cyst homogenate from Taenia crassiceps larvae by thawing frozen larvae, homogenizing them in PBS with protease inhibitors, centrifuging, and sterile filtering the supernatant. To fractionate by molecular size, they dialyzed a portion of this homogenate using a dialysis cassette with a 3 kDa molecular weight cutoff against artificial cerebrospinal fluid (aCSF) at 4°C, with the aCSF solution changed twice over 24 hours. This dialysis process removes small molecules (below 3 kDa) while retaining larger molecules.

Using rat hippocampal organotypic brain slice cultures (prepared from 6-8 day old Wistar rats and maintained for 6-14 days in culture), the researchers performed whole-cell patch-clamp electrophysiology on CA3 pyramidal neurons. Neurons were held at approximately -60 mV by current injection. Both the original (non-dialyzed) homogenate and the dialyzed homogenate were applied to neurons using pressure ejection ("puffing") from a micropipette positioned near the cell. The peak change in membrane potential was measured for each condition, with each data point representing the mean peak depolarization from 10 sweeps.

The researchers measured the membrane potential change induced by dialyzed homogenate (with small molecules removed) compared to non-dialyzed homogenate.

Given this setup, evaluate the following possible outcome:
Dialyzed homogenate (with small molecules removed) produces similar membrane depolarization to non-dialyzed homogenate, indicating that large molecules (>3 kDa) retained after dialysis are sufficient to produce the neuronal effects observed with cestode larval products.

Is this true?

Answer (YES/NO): NO